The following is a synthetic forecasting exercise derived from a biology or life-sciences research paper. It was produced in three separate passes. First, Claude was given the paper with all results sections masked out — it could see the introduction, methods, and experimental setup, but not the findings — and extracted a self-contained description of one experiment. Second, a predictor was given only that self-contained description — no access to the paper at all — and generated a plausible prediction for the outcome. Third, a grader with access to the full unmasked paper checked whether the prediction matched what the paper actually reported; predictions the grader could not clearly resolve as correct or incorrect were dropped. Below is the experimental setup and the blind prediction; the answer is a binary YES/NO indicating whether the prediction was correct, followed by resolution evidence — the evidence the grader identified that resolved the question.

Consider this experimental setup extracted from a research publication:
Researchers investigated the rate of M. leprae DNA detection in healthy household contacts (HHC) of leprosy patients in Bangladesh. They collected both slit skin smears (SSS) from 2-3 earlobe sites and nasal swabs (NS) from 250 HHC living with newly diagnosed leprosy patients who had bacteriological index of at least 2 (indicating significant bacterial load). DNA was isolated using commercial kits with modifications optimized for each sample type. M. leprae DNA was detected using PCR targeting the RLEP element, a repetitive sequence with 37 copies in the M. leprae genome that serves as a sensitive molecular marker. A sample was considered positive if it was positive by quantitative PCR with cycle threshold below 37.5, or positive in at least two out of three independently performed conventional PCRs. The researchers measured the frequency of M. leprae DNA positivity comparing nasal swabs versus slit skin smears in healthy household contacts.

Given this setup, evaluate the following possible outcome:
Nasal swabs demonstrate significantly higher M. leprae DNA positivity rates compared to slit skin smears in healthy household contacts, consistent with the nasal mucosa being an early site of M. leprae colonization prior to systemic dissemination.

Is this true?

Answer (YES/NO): YES